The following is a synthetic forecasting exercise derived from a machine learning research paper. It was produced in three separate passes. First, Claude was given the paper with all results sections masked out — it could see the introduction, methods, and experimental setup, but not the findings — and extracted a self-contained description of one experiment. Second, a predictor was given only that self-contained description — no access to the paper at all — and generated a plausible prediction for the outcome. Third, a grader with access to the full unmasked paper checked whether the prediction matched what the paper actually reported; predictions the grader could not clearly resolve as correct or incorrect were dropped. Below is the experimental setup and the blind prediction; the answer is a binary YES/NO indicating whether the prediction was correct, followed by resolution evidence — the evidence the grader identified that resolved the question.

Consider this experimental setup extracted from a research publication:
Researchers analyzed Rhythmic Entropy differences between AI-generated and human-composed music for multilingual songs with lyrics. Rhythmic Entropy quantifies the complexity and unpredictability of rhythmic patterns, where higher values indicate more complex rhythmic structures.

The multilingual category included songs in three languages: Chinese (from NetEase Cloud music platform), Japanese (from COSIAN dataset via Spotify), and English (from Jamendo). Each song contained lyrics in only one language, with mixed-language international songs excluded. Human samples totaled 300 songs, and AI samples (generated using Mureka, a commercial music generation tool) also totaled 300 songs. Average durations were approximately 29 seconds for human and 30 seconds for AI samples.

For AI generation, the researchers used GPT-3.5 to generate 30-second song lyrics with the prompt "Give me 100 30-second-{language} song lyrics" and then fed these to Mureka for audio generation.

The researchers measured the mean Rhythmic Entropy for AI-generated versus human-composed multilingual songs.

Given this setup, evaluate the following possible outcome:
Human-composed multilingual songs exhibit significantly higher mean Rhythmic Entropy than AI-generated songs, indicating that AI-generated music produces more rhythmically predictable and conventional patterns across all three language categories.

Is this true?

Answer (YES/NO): NO